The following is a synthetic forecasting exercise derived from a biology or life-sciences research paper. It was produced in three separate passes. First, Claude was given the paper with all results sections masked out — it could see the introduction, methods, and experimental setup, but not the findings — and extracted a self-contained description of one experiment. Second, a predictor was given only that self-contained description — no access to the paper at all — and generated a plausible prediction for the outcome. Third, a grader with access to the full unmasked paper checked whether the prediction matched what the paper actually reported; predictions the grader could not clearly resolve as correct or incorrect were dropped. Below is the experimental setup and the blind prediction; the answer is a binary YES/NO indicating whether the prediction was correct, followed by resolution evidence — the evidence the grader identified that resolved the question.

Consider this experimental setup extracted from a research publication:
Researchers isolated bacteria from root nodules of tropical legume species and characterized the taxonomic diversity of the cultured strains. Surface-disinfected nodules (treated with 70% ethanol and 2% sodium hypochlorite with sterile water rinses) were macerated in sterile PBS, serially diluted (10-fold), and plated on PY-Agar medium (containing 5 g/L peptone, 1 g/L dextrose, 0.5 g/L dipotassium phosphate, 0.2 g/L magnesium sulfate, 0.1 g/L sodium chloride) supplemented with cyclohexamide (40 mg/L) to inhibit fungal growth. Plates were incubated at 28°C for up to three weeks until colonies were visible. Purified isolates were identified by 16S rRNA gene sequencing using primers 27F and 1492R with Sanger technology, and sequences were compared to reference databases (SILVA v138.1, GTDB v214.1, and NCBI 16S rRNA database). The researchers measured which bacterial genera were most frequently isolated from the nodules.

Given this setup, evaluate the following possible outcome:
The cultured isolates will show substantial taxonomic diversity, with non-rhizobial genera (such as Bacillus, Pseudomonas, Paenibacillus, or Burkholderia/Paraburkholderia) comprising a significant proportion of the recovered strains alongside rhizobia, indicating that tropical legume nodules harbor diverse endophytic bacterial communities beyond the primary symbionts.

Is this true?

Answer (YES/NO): NO